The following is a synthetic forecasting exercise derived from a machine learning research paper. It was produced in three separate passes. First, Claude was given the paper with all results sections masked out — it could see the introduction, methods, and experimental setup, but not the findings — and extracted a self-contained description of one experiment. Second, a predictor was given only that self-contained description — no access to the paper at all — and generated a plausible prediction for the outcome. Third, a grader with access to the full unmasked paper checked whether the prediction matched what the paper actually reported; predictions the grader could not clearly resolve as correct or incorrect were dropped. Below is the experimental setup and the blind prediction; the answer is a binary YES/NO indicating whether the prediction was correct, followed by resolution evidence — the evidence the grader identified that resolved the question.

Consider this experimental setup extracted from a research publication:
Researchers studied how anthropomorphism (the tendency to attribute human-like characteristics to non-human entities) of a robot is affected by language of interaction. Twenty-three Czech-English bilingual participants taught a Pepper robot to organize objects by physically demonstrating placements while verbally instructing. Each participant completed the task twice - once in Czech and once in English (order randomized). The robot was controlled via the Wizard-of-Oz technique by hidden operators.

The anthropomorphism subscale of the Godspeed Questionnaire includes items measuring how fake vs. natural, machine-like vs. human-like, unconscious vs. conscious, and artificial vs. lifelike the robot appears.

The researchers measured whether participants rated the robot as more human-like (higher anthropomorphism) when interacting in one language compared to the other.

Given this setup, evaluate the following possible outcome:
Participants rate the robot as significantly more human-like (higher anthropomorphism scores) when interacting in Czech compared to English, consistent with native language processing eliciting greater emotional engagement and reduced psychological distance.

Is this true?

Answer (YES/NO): NO